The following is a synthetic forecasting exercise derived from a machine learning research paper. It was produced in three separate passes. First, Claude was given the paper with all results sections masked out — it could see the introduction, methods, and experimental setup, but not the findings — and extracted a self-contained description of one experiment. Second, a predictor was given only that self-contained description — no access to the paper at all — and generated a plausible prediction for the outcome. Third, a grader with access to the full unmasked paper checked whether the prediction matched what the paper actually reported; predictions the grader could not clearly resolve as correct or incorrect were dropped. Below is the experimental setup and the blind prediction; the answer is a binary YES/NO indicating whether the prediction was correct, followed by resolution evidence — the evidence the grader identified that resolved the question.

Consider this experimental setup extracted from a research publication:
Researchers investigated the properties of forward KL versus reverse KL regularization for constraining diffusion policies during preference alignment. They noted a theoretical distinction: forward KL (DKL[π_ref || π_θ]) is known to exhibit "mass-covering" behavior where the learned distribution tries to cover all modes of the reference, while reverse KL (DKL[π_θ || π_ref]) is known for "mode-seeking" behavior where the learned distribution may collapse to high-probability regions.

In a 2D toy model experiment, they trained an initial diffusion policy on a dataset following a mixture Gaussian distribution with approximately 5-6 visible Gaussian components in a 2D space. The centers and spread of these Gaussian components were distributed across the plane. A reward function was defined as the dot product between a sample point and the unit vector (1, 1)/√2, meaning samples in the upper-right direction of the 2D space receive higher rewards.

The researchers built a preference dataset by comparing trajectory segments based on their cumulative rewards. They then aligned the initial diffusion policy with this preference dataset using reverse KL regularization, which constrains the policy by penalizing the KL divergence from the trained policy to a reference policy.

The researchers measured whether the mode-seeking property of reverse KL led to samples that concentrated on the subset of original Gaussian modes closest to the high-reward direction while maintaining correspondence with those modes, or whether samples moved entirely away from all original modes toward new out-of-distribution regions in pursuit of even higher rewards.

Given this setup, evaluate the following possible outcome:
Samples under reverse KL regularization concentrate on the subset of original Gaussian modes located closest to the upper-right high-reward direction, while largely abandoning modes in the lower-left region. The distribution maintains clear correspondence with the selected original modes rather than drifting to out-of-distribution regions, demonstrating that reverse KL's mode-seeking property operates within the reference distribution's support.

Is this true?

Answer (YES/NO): NO